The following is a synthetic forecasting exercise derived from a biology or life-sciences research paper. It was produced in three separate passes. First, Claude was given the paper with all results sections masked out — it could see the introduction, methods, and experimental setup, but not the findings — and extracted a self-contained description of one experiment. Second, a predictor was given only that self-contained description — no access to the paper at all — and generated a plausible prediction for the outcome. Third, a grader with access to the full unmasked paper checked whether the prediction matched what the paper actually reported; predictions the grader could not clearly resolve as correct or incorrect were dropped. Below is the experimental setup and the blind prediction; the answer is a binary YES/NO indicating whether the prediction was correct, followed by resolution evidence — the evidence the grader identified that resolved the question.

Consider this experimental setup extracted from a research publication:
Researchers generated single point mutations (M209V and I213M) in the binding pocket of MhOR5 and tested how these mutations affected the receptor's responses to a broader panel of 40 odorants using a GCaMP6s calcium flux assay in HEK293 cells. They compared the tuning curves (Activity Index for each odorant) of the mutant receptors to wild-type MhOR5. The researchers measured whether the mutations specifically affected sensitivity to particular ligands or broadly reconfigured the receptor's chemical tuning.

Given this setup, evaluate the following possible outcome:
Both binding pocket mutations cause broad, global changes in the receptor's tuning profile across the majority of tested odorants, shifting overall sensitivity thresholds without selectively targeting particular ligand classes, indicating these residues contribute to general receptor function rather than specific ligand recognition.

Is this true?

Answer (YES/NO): NO